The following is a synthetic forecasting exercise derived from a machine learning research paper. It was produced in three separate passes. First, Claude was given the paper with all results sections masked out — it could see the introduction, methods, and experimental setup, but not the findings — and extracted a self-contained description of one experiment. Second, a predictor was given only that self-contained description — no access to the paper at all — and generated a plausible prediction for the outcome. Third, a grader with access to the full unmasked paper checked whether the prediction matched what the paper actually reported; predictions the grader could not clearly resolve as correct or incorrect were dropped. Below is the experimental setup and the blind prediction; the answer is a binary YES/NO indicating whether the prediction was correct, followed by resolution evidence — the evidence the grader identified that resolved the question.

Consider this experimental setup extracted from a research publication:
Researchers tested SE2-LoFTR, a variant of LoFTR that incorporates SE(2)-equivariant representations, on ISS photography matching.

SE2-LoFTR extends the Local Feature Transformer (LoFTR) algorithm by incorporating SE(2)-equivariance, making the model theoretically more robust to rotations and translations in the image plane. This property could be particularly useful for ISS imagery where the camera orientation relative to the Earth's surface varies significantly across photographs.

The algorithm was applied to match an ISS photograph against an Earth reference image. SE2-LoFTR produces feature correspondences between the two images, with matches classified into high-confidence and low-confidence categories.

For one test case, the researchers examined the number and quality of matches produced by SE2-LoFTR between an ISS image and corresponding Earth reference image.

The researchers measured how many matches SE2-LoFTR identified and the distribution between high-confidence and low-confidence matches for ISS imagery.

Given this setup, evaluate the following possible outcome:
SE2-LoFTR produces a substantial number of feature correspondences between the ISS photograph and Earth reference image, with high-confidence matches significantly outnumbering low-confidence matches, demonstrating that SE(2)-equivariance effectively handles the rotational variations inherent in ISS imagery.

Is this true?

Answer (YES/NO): NO